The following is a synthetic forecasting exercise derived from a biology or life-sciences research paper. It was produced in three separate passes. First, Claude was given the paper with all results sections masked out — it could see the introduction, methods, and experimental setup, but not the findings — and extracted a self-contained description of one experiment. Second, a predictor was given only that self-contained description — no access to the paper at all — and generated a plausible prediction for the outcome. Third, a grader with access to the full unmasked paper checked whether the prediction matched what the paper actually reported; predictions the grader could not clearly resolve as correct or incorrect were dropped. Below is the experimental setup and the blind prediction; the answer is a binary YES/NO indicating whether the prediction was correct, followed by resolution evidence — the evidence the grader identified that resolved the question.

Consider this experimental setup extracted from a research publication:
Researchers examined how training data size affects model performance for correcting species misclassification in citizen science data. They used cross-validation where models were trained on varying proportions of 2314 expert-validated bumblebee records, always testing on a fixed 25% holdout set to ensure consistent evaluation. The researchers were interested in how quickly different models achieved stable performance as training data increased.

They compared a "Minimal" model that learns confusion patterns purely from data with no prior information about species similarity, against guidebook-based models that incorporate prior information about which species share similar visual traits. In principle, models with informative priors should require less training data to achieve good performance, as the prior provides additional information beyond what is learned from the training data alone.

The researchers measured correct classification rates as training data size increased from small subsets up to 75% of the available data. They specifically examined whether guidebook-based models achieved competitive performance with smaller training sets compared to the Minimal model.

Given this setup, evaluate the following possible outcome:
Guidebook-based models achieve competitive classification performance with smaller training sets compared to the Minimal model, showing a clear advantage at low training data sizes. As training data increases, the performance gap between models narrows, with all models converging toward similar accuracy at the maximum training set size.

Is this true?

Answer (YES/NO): YES